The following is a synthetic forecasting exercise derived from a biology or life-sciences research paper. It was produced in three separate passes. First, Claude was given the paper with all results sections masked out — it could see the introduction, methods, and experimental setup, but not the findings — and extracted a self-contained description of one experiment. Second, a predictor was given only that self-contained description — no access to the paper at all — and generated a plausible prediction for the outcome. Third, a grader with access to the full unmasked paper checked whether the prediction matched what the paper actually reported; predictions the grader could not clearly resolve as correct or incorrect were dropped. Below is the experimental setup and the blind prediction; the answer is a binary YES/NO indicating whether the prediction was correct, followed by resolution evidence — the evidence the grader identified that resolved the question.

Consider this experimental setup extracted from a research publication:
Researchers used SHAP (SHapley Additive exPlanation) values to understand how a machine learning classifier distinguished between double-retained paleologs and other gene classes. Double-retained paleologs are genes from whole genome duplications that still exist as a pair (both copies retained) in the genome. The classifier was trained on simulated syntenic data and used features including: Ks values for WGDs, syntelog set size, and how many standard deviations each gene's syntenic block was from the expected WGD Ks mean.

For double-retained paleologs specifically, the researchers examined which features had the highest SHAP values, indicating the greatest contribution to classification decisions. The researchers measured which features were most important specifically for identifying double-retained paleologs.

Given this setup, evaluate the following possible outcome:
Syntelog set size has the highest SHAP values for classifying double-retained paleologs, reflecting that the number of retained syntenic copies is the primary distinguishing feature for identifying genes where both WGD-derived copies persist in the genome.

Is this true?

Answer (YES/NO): NO